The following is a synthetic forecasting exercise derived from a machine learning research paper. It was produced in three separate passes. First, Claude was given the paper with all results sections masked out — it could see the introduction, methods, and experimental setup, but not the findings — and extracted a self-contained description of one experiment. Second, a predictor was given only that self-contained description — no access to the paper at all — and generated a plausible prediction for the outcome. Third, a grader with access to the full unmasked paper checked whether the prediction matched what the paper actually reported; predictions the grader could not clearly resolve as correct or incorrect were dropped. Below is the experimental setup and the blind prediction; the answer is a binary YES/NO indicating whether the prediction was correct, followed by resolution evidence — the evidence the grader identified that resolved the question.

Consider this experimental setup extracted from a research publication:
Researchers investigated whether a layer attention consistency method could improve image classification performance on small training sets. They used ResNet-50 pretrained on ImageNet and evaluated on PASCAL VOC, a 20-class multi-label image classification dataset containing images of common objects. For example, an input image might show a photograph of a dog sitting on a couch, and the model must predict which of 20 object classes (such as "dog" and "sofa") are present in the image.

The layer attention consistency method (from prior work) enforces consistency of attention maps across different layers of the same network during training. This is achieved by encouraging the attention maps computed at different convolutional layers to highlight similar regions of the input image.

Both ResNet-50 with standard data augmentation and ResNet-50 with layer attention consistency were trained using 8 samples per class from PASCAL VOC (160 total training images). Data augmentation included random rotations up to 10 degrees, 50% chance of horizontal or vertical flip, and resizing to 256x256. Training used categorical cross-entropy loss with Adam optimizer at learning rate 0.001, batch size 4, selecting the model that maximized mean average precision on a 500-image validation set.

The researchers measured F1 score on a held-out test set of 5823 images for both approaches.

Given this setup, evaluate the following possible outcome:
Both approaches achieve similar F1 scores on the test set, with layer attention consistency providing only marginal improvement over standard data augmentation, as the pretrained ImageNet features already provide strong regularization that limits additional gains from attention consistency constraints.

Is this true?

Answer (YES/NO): YES